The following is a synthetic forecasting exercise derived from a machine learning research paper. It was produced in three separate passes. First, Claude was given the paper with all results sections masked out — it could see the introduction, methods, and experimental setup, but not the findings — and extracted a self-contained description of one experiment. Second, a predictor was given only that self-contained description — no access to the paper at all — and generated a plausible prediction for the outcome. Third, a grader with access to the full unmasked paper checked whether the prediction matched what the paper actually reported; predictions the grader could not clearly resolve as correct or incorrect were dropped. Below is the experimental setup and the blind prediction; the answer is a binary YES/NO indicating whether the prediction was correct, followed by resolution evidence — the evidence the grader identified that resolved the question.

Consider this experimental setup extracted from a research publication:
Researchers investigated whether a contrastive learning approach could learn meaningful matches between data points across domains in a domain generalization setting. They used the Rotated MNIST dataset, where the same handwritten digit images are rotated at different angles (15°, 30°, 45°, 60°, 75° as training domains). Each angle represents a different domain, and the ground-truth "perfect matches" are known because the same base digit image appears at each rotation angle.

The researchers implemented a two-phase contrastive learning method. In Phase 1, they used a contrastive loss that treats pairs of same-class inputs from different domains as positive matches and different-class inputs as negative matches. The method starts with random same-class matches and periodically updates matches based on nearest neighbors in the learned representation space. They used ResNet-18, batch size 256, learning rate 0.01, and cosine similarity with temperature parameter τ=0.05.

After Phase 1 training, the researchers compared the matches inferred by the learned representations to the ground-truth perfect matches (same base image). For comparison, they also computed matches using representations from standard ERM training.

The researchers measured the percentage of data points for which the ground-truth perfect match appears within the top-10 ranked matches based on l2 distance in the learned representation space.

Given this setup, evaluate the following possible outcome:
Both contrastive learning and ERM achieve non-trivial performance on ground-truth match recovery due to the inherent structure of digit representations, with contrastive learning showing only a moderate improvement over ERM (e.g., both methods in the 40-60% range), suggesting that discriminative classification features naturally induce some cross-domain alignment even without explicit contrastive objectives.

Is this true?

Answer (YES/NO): NO